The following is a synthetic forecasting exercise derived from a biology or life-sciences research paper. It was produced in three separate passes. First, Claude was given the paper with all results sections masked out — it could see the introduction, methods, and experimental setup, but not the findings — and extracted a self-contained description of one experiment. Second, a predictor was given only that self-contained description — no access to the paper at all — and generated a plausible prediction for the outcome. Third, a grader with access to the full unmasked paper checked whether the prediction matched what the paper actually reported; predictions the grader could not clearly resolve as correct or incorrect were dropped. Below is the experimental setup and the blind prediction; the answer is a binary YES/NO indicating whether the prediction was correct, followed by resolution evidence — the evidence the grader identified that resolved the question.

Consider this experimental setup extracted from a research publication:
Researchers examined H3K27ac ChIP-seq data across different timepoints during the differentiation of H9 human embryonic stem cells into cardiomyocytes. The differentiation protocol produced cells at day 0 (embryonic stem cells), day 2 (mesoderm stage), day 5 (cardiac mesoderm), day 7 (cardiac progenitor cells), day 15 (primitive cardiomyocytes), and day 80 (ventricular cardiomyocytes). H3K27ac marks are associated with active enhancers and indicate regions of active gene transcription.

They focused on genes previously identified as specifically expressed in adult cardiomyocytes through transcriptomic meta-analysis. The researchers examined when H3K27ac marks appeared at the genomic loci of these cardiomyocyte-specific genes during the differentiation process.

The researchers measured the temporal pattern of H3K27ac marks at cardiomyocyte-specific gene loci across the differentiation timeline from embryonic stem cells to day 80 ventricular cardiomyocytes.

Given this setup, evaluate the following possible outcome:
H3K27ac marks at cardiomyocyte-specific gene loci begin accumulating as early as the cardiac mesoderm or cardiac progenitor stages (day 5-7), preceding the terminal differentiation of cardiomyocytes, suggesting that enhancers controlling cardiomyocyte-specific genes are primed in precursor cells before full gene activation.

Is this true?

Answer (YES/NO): NO